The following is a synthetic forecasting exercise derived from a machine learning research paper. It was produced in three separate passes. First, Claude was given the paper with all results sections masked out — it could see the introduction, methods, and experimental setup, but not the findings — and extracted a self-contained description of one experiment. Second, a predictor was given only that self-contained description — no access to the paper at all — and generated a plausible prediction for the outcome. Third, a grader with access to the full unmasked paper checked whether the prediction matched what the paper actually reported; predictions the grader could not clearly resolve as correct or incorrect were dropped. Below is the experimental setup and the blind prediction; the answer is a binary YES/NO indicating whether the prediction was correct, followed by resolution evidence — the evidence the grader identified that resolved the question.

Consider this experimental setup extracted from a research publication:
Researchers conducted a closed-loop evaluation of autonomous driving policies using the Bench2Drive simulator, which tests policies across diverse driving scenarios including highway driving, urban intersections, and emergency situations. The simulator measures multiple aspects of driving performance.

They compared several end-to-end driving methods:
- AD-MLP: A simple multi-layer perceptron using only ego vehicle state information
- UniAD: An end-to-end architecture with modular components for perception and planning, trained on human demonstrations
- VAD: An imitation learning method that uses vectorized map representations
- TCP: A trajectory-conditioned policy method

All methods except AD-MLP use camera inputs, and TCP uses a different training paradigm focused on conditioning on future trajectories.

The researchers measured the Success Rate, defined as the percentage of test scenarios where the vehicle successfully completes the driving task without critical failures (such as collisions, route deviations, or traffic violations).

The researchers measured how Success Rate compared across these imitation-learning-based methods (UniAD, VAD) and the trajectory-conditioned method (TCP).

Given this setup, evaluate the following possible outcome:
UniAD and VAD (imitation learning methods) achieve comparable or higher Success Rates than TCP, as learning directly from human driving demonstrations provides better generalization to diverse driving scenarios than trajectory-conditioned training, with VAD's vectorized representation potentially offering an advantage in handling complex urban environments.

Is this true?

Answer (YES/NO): NO